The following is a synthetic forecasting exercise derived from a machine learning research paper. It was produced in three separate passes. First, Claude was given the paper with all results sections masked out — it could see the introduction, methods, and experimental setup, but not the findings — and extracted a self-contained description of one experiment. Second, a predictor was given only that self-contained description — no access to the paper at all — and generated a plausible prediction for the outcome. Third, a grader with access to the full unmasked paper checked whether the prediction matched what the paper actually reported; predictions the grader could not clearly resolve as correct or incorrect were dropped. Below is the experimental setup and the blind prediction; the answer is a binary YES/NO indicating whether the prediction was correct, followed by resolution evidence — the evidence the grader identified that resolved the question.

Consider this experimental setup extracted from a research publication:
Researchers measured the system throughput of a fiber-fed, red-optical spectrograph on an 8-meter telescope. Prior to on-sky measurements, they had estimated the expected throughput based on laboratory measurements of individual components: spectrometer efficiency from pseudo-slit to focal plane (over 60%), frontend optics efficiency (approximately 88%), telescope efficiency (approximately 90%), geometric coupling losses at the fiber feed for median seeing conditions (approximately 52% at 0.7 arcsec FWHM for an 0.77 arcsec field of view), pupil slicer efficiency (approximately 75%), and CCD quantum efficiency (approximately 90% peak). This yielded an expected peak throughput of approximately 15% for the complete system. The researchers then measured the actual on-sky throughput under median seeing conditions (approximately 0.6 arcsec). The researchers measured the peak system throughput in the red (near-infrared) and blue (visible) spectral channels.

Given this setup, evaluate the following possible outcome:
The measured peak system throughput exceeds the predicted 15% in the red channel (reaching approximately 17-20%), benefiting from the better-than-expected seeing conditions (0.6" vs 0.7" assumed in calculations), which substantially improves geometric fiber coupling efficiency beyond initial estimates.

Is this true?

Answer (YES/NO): NO